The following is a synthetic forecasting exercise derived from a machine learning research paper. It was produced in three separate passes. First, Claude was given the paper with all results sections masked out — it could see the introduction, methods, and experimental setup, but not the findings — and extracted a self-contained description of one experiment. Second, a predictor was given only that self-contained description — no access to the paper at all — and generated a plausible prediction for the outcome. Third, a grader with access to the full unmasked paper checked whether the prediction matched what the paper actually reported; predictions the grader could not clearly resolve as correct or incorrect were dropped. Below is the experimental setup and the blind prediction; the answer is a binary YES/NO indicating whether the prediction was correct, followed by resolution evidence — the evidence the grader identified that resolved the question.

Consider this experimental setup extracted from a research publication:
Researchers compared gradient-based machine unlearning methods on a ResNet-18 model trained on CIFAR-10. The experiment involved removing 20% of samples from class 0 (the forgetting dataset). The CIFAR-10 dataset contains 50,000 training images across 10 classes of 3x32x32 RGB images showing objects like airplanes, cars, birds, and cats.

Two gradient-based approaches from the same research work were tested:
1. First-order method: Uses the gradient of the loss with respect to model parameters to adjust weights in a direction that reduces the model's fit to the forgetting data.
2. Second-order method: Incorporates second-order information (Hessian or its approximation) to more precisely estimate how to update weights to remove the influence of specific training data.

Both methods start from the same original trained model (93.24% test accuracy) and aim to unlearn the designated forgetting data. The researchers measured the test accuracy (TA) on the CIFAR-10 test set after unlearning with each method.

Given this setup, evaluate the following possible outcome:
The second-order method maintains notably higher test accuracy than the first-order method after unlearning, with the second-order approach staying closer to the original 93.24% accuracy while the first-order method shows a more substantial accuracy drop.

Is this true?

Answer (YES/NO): YES